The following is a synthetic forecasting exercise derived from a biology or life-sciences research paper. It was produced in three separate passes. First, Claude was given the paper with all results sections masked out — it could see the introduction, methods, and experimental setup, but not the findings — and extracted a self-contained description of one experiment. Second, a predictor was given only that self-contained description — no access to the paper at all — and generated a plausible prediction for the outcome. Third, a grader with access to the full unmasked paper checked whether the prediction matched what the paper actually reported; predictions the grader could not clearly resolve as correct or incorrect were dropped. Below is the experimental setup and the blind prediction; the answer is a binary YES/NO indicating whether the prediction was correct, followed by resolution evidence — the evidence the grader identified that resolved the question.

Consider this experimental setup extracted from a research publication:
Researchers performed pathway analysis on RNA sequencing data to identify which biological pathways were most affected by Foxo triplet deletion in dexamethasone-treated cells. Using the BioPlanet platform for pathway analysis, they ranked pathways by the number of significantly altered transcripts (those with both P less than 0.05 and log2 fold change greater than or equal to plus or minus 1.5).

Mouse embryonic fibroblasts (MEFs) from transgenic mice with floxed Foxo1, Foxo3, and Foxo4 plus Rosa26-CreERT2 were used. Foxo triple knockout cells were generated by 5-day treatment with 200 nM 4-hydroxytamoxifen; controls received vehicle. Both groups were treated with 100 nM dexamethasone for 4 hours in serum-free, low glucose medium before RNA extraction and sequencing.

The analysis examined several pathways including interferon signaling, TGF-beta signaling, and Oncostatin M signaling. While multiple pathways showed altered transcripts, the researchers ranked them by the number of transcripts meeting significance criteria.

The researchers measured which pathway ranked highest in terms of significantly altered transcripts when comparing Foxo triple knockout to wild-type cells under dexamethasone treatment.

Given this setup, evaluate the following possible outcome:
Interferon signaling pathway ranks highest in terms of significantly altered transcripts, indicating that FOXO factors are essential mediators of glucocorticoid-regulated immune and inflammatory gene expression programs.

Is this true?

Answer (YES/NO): YES